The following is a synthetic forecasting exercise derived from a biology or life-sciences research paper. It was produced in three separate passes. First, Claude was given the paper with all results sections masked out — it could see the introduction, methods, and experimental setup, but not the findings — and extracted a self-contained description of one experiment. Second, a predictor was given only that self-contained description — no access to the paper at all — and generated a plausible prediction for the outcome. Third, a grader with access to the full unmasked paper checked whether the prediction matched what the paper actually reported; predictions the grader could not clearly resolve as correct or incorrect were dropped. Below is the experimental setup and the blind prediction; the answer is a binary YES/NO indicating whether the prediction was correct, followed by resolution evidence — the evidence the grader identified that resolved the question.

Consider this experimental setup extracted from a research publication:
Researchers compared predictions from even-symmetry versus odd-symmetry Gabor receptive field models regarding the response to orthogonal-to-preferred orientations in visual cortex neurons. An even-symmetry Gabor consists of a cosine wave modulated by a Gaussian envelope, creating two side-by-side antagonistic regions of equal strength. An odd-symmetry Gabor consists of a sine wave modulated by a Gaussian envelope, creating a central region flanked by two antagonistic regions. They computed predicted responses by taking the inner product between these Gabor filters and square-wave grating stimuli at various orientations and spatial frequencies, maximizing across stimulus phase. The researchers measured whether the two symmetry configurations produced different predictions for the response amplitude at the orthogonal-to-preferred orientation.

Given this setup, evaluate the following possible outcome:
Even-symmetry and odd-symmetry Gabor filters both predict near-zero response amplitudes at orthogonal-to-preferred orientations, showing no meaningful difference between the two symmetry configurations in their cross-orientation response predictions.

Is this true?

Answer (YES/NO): NO